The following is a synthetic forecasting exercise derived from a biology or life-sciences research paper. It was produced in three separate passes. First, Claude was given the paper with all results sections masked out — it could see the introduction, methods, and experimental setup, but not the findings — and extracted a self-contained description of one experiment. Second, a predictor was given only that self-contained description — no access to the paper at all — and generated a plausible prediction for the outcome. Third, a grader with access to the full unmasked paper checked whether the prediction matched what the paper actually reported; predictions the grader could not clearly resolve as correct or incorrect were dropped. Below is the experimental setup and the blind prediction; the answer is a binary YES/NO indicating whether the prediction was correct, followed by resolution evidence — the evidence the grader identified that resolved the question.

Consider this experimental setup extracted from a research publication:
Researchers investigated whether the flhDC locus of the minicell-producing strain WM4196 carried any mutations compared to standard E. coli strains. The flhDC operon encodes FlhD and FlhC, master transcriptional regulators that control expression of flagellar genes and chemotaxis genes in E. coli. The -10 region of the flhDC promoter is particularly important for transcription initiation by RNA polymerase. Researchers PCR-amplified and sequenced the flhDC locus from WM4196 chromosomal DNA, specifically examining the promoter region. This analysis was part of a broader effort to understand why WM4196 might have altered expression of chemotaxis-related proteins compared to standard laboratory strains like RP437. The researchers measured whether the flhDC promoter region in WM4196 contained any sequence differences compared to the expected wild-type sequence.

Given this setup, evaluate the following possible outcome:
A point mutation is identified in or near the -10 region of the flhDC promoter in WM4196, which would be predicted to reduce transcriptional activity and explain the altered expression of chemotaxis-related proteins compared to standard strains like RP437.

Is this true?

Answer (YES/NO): YES